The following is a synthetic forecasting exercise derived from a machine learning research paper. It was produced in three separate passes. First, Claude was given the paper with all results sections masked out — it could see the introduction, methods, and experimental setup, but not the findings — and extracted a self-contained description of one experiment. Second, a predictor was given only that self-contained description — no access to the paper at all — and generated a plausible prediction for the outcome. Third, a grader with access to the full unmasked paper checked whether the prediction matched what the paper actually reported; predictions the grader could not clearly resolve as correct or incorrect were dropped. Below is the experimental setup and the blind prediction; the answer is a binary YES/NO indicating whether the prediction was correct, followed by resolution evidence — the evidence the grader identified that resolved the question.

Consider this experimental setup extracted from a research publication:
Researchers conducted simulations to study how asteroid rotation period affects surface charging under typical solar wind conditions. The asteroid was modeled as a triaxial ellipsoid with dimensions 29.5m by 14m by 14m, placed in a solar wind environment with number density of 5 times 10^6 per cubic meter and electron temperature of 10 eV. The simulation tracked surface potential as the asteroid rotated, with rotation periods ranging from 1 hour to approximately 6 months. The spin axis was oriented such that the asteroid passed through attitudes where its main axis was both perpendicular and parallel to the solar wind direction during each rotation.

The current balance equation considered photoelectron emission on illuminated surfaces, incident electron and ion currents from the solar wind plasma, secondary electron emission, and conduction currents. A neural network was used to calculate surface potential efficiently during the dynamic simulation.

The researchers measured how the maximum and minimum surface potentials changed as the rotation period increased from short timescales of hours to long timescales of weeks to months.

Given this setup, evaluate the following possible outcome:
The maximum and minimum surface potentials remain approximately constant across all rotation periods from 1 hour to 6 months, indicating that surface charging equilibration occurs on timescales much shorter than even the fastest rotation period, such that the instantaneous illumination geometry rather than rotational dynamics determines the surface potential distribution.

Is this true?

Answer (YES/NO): NO